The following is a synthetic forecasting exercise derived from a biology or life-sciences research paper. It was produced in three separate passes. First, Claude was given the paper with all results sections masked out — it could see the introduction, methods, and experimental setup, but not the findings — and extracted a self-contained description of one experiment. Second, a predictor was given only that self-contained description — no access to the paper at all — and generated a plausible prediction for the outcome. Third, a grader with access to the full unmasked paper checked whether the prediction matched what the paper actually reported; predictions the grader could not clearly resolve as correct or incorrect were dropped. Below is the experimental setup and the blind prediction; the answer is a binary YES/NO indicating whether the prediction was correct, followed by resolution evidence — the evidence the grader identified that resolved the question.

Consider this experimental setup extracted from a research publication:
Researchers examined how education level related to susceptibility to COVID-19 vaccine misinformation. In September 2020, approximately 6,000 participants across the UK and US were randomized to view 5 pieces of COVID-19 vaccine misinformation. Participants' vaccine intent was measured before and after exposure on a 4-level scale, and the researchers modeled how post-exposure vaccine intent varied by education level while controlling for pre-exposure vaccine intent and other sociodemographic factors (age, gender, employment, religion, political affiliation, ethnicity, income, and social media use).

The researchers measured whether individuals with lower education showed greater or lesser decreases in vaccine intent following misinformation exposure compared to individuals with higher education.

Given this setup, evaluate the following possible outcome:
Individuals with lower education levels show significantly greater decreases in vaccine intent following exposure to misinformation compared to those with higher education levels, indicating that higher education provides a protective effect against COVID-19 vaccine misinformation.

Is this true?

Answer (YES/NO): NO